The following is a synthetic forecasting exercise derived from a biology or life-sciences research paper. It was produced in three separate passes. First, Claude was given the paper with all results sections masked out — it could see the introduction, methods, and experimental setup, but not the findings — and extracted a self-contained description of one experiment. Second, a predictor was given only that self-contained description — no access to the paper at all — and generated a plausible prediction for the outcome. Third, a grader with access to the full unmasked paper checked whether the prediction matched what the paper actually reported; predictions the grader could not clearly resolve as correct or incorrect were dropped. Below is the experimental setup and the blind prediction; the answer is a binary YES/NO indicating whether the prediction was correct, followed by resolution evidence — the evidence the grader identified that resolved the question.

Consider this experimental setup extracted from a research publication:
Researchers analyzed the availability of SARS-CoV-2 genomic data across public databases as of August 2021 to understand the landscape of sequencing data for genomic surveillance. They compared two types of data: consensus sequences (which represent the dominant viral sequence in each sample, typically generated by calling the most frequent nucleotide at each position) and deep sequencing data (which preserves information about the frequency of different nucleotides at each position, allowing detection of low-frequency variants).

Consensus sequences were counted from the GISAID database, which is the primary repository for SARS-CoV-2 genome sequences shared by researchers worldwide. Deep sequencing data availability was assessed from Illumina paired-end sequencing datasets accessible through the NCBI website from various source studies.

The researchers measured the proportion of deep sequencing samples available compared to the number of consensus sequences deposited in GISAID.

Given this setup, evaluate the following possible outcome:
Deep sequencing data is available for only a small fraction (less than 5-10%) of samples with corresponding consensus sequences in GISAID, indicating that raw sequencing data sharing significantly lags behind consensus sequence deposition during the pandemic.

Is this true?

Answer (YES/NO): NO